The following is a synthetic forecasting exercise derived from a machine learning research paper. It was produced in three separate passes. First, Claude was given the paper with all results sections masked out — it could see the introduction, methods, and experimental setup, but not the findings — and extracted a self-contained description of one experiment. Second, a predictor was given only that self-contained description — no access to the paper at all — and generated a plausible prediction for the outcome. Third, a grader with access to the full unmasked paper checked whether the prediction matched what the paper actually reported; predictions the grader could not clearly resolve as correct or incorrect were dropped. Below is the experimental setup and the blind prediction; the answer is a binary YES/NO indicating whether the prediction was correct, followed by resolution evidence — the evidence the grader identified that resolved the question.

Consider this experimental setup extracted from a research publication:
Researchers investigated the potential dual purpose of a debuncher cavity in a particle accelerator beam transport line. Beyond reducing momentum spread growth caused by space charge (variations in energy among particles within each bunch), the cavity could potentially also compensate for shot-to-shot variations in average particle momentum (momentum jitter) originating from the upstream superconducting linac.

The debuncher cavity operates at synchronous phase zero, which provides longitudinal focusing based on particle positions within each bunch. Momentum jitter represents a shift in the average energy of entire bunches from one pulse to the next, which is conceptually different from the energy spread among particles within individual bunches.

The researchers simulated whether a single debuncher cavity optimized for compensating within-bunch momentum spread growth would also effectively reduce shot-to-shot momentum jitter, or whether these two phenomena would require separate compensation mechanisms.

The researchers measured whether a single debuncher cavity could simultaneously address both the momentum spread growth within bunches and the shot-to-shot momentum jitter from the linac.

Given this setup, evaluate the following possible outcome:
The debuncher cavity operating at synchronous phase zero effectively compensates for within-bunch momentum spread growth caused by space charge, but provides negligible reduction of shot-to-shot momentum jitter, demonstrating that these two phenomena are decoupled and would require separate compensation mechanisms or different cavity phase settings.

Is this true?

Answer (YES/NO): NO